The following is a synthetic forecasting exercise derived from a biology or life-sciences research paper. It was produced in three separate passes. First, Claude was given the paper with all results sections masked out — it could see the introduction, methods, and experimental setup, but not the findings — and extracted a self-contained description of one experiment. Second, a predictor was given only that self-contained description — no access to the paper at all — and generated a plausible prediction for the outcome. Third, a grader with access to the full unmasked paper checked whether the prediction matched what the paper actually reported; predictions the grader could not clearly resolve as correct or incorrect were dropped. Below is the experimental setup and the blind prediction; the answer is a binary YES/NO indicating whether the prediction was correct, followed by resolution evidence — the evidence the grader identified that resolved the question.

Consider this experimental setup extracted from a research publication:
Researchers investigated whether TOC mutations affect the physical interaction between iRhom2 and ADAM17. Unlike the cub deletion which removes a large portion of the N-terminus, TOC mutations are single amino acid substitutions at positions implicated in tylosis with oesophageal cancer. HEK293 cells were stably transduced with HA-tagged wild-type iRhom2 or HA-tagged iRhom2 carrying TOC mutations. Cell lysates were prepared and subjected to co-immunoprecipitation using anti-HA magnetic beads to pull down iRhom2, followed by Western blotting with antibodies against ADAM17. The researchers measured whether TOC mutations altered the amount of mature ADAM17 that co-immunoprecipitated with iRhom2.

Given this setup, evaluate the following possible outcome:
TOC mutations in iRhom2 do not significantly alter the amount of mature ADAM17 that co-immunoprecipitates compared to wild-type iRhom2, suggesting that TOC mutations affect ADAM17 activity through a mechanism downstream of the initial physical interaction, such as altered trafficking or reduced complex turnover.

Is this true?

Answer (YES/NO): YES